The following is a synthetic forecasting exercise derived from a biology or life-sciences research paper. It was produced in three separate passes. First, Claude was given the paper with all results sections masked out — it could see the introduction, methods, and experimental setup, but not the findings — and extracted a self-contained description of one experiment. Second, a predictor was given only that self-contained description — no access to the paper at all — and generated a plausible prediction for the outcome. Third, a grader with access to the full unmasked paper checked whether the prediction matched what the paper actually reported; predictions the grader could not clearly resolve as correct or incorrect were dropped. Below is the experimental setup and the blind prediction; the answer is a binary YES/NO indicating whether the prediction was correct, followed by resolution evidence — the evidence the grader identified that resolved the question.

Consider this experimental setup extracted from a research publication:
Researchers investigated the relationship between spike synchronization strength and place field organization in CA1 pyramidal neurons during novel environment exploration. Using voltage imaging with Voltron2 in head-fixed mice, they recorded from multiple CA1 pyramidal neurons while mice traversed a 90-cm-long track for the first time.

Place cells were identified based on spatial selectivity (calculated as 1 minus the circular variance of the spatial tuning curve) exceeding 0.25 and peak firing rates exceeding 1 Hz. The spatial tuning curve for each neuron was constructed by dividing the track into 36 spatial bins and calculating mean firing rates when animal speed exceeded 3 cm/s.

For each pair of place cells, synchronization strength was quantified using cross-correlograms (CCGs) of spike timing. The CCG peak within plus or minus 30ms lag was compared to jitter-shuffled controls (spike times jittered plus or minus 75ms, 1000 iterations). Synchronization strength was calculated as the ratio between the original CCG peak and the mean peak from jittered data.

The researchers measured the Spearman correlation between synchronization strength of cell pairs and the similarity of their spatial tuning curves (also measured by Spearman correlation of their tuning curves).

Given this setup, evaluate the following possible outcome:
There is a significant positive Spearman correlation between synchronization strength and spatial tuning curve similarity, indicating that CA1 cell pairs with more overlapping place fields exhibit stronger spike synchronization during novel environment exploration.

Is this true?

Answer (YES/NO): NO